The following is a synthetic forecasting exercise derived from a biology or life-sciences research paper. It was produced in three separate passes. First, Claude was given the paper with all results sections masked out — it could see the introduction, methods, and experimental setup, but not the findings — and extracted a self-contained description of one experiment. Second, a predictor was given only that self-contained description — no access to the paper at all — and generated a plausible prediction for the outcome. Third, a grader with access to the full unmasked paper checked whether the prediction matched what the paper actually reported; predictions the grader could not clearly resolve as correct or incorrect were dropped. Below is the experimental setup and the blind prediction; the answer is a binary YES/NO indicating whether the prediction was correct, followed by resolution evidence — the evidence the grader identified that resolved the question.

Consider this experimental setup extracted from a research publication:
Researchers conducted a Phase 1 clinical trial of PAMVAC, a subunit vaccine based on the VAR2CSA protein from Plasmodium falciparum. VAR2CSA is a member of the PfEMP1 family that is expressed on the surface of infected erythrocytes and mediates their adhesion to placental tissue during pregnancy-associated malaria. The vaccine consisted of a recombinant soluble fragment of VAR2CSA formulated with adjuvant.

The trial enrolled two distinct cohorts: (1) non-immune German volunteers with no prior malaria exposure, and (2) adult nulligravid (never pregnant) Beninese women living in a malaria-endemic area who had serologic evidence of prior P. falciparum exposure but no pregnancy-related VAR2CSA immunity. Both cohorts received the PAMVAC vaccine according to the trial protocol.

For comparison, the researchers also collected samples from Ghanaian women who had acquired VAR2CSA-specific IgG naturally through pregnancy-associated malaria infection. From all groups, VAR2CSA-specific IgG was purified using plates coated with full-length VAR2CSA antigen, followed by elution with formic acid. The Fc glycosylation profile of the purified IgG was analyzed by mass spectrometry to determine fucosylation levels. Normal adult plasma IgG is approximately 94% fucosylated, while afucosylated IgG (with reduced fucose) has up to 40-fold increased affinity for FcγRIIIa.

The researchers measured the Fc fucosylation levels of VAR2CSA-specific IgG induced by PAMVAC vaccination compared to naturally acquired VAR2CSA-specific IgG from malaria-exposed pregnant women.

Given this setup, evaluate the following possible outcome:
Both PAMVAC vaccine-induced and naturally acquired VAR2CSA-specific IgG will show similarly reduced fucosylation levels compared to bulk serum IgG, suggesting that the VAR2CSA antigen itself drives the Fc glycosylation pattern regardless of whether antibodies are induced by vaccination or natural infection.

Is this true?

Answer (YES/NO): NO